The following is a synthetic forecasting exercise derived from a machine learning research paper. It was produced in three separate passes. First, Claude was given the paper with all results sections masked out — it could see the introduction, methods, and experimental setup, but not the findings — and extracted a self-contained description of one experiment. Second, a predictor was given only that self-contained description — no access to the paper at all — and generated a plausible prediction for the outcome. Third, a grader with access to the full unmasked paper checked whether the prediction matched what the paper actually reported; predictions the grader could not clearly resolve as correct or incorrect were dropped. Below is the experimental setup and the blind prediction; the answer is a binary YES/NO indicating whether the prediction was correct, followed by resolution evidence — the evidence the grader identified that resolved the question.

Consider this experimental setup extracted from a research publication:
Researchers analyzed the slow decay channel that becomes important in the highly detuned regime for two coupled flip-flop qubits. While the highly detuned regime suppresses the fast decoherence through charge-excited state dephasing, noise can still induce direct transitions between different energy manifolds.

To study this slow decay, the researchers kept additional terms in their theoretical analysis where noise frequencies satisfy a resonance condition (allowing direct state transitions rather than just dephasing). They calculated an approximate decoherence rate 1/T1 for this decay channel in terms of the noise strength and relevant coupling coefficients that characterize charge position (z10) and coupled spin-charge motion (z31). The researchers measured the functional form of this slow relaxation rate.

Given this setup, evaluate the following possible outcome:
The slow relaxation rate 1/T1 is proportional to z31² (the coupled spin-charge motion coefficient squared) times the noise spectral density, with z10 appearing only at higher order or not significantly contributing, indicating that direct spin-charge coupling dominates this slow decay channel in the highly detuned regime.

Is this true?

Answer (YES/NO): NO